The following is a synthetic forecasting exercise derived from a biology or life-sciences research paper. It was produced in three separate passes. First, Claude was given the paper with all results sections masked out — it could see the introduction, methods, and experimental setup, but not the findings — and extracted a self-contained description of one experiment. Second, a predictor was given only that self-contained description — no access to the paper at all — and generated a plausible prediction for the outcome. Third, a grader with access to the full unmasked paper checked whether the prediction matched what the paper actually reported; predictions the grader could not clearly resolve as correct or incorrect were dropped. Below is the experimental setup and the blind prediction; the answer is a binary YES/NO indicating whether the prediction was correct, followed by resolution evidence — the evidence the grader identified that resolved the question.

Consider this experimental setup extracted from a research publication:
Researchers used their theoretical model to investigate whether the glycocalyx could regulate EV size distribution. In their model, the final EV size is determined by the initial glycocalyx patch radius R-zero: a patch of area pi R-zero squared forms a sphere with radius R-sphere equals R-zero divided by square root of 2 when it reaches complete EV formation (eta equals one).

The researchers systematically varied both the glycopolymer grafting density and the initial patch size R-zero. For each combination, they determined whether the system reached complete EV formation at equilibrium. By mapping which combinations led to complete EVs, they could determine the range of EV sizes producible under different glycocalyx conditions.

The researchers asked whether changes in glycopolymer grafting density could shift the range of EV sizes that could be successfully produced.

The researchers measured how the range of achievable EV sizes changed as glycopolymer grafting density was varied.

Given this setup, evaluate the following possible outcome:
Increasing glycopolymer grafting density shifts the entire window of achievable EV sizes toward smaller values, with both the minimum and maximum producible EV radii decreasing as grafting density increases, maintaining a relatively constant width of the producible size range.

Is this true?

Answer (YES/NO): NO